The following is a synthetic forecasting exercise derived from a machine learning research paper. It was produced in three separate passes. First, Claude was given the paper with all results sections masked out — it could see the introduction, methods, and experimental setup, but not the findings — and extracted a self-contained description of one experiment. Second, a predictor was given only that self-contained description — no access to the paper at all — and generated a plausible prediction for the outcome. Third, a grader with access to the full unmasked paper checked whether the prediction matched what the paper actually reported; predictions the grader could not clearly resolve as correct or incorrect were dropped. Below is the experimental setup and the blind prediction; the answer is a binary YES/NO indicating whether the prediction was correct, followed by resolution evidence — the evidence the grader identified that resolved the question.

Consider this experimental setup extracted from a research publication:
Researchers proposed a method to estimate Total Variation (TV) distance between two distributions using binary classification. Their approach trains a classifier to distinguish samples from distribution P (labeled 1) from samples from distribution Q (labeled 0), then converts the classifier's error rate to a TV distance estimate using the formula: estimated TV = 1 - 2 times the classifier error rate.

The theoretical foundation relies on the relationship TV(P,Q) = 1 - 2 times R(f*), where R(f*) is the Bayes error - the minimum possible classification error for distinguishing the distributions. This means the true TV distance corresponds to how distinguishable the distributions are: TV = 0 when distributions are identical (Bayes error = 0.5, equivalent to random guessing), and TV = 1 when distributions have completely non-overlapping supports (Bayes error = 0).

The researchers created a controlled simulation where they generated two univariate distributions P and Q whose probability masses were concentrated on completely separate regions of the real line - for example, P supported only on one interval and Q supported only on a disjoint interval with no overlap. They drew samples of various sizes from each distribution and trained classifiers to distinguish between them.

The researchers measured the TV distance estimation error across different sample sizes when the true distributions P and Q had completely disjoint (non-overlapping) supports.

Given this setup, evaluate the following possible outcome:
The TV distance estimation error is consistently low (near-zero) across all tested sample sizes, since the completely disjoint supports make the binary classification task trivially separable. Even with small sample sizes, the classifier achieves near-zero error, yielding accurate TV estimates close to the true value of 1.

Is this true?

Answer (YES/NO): YES